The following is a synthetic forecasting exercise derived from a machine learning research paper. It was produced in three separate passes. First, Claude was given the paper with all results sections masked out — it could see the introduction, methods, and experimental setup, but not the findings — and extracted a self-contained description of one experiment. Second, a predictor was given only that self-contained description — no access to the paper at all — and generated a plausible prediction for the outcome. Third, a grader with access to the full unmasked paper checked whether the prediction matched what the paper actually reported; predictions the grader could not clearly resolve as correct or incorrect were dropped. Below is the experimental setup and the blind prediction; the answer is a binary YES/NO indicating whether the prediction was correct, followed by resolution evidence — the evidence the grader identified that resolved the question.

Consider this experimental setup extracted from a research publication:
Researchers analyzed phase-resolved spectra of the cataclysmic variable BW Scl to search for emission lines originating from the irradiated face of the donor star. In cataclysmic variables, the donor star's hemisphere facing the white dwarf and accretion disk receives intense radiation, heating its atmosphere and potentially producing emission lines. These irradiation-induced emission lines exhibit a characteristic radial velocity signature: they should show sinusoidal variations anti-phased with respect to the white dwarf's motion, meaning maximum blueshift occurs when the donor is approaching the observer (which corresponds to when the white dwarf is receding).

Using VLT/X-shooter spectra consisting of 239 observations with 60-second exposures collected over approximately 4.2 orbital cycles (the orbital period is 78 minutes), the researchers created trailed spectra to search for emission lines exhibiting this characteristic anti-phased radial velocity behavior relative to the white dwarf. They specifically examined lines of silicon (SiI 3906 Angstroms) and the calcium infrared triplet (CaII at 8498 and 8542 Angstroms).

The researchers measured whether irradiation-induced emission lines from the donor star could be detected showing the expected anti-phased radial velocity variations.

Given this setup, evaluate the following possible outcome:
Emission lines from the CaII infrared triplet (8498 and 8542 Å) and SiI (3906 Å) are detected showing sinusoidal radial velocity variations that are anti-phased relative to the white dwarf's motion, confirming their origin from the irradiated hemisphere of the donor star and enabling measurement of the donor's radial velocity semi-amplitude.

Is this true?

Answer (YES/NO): YES